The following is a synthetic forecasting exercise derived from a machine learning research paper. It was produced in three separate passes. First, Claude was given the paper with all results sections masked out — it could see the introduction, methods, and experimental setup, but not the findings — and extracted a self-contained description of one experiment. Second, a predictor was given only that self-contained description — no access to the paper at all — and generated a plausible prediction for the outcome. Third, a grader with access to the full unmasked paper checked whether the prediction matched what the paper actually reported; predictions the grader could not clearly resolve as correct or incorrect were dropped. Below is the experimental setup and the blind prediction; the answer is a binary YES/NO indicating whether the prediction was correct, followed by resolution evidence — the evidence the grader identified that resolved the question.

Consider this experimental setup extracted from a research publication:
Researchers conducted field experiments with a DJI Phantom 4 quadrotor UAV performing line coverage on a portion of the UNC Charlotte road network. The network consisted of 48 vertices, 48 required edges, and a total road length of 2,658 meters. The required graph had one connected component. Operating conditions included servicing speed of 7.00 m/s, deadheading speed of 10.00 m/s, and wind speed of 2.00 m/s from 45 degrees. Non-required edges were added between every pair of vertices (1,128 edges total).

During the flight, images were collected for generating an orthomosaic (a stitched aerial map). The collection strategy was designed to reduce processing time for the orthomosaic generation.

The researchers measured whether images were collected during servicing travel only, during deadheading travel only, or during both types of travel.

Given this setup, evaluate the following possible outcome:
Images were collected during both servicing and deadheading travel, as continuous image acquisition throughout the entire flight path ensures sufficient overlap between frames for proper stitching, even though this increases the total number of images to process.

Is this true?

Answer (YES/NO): NO